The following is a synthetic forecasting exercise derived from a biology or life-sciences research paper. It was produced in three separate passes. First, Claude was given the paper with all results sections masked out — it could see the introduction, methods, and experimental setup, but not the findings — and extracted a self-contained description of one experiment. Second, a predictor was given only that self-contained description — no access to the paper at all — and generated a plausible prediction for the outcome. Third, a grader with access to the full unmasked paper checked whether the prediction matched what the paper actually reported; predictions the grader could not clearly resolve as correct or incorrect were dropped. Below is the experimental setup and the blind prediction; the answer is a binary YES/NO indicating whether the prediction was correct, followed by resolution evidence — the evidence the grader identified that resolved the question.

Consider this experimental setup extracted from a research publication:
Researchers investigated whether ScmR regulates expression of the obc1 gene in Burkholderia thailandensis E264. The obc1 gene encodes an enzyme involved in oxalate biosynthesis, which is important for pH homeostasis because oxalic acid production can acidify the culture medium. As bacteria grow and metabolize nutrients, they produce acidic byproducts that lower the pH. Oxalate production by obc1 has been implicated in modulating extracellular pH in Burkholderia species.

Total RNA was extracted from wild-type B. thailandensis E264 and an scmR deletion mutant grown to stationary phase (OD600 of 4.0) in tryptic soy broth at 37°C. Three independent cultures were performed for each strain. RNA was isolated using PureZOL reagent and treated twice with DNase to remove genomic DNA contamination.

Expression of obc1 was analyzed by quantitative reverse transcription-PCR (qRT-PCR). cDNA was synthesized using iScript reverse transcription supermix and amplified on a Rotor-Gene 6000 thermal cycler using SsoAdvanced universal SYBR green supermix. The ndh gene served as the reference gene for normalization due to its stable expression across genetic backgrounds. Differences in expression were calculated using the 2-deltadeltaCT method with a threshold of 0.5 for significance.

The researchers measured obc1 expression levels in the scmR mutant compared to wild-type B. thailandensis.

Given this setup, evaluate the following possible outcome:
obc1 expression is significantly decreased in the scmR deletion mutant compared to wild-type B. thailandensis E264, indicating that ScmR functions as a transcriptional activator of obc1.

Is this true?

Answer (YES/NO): YES